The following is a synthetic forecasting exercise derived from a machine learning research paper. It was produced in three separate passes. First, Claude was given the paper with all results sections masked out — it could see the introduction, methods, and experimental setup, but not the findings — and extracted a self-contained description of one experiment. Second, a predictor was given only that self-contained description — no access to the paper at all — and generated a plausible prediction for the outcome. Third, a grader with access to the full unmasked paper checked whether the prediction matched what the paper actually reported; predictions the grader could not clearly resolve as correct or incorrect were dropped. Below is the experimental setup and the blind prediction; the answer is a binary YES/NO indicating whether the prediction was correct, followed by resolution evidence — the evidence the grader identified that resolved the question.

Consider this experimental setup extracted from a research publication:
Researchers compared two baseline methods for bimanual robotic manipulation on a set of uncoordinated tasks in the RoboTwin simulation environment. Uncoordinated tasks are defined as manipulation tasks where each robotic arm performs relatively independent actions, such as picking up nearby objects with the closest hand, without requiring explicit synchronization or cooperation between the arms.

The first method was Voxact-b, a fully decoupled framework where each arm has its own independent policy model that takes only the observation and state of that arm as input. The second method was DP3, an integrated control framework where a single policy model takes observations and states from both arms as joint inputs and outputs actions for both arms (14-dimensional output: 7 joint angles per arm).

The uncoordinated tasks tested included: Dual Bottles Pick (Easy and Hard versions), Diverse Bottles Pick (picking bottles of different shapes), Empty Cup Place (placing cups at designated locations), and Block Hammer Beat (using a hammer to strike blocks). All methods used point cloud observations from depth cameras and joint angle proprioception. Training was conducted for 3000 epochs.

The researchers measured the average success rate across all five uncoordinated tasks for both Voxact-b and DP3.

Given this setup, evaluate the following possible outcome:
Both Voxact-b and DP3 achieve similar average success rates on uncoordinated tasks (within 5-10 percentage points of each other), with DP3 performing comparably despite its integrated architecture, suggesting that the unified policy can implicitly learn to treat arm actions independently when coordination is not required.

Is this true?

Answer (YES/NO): YES